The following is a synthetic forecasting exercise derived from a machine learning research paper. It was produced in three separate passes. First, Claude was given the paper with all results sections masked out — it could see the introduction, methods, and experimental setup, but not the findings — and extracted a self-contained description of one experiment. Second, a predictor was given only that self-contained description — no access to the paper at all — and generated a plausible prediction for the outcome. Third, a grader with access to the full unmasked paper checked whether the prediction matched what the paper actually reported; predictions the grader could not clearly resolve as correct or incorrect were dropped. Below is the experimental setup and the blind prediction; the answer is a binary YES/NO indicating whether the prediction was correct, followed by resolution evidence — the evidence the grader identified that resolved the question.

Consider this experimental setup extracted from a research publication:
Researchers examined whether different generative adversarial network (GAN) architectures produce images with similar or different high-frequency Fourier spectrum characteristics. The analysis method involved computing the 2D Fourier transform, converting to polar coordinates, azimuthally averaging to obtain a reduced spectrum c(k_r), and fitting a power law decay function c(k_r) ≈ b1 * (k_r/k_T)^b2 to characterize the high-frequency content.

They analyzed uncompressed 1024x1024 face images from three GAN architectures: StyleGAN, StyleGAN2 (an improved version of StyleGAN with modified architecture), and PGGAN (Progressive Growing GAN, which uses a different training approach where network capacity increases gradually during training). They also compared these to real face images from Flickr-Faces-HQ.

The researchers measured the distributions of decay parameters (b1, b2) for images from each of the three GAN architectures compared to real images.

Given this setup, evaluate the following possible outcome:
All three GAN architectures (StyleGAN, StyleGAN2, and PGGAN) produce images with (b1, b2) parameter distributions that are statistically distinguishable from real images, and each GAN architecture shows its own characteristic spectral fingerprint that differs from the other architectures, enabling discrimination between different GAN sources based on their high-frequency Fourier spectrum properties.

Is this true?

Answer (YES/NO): YES